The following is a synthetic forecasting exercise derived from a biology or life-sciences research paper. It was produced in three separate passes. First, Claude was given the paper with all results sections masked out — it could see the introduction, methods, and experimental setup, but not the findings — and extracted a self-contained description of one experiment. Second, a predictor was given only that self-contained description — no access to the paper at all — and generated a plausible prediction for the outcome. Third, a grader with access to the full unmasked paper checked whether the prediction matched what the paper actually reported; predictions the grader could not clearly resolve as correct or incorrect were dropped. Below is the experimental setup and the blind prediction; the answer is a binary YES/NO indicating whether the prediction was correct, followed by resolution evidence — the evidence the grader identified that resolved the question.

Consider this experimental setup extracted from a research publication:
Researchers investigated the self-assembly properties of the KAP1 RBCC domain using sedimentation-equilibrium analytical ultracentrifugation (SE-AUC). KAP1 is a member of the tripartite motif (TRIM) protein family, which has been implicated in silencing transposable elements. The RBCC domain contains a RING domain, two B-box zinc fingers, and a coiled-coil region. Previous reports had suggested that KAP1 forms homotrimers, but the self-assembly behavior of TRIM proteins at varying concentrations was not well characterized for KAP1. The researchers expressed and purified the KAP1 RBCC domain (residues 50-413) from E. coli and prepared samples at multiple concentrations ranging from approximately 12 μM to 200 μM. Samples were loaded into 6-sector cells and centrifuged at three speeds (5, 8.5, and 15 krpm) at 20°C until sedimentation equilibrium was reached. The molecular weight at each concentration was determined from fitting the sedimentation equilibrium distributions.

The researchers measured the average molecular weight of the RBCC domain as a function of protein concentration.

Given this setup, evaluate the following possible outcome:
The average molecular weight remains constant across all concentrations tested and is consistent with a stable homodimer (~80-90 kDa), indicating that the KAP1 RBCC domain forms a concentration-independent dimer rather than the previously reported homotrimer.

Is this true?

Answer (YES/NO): NO